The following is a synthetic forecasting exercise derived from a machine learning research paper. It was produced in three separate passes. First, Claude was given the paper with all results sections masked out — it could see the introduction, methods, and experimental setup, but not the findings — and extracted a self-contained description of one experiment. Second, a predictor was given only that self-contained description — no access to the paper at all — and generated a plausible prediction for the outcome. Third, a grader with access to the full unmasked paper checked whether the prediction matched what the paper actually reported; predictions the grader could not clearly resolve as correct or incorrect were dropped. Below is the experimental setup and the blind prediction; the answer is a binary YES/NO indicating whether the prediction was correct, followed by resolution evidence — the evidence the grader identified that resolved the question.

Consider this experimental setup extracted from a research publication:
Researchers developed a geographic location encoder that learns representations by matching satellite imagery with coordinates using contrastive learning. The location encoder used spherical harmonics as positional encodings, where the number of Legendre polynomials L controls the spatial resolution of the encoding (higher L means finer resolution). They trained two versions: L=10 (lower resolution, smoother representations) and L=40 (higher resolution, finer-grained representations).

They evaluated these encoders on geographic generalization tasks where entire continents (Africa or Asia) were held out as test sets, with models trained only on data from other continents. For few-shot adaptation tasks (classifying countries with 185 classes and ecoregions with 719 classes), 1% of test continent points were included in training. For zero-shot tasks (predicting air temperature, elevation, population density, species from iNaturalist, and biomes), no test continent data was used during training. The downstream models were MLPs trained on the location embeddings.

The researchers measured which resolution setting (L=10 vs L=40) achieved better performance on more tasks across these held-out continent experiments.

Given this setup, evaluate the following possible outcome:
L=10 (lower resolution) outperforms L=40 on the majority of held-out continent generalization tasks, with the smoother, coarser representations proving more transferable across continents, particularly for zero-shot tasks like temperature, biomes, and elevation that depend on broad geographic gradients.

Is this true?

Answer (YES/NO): NO